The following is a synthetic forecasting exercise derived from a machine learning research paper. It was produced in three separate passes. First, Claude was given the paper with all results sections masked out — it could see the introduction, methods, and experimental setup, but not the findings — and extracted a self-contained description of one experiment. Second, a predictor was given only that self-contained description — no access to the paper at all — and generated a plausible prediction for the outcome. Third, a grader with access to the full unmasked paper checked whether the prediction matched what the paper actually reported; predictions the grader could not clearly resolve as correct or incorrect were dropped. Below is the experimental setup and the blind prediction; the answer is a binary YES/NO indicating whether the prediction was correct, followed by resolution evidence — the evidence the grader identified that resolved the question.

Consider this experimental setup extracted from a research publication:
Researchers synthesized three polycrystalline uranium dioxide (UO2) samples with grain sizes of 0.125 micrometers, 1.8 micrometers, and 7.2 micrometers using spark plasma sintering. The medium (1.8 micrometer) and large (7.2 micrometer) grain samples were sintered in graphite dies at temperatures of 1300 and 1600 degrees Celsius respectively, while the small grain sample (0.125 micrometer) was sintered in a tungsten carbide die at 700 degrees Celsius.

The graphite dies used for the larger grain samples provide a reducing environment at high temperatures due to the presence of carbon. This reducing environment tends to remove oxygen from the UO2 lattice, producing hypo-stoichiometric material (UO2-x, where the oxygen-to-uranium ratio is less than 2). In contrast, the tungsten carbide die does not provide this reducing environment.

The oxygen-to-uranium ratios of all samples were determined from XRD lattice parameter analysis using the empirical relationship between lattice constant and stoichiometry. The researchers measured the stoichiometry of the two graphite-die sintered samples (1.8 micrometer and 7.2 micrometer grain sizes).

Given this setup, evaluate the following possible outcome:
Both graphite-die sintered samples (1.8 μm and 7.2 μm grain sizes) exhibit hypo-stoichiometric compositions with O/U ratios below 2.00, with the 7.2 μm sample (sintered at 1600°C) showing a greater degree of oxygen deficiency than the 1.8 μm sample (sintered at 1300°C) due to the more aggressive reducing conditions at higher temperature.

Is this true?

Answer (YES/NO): YES